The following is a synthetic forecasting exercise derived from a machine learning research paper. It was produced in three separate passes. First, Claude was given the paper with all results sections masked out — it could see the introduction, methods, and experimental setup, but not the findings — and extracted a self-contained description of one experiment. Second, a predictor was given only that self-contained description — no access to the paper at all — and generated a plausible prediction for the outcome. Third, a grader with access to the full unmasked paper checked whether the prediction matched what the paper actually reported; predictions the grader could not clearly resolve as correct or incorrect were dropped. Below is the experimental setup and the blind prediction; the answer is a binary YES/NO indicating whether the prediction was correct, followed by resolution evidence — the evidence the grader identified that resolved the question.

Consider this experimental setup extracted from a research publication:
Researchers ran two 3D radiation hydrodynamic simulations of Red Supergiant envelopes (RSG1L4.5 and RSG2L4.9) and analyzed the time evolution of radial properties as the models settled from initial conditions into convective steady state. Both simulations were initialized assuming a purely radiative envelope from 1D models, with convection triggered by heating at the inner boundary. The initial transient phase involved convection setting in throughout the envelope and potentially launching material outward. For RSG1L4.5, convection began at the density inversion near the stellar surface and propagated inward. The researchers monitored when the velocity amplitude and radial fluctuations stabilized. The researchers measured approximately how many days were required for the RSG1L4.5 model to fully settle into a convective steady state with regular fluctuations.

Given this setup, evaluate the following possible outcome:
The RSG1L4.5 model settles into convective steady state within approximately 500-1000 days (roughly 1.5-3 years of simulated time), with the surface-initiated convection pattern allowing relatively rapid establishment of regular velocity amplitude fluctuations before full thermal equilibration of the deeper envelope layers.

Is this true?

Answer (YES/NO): NO